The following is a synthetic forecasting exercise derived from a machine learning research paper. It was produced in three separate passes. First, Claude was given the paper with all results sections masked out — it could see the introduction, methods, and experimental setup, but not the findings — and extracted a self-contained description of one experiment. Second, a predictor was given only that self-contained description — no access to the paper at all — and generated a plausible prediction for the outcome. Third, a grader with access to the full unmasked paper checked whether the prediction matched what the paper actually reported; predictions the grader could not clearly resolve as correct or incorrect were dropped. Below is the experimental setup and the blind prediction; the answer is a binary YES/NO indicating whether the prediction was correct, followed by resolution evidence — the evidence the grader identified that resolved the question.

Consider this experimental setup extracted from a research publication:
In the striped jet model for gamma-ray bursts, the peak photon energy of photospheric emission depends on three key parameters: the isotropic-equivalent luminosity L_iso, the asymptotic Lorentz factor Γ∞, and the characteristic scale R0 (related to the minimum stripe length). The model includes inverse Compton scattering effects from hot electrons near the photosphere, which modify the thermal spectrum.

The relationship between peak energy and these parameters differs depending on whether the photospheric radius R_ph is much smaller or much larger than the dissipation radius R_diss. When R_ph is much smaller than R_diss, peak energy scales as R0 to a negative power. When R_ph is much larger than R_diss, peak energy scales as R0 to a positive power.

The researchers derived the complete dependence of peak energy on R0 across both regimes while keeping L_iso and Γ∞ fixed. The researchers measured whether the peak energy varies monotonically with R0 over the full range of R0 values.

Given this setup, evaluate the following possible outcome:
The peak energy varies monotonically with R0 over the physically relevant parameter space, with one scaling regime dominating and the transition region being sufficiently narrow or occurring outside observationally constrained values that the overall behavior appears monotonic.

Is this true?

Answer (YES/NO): NO